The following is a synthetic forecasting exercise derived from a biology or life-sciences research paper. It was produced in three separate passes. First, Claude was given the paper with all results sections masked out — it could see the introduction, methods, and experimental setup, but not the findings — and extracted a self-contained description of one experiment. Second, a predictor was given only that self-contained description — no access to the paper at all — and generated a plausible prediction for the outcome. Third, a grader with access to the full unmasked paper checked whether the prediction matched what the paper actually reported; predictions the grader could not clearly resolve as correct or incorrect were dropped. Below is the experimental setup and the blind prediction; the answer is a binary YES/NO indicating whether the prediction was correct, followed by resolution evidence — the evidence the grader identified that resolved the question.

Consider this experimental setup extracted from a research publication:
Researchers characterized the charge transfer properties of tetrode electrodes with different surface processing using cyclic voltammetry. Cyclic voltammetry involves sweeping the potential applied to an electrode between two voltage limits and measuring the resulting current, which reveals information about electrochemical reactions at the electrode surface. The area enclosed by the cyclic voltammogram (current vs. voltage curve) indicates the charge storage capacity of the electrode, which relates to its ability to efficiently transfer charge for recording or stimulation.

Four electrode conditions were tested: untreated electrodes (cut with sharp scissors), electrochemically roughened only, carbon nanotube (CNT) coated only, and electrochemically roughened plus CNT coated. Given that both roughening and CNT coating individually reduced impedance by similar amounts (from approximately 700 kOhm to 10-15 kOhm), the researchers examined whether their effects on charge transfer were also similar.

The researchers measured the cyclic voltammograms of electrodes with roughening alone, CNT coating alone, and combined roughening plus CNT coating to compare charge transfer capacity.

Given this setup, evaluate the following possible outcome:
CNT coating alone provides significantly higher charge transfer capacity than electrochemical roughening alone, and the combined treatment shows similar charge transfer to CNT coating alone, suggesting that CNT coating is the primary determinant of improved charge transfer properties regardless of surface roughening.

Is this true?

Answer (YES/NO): NO